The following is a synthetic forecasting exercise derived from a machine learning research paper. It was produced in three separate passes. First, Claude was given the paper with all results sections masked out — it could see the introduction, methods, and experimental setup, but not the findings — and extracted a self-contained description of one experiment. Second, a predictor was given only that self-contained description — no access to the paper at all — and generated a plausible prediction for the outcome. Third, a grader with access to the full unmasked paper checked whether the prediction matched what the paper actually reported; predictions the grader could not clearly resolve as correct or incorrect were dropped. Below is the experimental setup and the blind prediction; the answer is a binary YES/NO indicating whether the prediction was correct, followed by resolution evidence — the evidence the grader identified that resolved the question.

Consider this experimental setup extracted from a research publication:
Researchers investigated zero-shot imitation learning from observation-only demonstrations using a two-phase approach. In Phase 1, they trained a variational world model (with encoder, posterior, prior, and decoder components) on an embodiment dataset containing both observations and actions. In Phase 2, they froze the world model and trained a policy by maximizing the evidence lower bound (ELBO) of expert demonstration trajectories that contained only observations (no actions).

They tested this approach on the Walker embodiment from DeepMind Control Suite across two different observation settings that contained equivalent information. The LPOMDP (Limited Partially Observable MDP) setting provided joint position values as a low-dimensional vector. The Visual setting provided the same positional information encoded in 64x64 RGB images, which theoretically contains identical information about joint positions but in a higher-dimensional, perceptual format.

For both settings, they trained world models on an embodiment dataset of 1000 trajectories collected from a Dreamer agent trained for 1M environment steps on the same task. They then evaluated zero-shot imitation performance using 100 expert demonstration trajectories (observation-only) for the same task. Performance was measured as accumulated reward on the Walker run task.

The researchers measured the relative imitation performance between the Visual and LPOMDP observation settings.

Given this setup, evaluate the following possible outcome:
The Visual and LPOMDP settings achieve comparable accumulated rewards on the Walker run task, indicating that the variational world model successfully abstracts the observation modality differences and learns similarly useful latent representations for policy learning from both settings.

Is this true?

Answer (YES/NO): YES